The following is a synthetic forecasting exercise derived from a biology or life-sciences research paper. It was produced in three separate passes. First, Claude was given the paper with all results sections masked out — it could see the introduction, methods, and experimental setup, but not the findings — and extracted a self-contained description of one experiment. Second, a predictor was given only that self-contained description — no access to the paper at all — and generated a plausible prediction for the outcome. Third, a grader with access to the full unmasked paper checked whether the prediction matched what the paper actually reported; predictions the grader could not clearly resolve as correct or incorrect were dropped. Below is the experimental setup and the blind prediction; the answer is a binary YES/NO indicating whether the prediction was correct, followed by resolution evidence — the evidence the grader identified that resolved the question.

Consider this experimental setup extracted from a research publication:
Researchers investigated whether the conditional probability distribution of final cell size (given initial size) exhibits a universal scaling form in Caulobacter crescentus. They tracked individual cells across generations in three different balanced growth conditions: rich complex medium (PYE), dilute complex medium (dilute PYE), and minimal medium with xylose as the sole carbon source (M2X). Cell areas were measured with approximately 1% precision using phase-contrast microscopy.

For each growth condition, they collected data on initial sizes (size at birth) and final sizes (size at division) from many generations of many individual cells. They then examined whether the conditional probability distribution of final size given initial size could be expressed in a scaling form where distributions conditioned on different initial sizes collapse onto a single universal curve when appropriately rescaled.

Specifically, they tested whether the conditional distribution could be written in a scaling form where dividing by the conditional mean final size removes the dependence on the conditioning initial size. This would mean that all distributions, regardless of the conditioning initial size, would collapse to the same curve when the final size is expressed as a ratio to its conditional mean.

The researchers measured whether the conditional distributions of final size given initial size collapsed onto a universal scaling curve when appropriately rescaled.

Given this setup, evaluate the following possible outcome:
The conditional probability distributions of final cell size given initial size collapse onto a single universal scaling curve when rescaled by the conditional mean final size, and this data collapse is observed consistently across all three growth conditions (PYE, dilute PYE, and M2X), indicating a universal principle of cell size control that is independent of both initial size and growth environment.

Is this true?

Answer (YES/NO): NO